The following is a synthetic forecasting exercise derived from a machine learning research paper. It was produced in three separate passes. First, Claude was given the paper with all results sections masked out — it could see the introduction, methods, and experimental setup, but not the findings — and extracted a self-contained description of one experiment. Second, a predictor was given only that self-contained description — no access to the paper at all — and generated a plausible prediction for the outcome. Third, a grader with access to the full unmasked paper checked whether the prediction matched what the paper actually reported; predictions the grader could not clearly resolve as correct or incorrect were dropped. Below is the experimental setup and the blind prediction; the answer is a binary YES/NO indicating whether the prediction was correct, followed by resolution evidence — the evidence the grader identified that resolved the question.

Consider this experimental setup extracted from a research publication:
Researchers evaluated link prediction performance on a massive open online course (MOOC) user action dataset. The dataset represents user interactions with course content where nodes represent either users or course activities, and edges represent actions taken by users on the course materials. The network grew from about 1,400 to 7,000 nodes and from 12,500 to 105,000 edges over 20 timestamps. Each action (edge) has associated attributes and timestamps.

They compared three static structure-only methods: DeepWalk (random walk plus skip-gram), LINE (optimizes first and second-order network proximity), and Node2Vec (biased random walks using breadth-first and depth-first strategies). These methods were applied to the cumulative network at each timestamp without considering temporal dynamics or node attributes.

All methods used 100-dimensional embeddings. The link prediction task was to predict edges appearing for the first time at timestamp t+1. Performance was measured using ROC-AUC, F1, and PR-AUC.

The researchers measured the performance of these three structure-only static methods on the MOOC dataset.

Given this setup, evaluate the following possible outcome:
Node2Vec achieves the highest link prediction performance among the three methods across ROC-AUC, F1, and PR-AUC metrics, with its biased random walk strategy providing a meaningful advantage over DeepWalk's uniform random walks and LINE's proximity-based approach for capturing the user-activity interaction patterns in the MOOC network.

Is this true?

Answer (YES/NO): NO